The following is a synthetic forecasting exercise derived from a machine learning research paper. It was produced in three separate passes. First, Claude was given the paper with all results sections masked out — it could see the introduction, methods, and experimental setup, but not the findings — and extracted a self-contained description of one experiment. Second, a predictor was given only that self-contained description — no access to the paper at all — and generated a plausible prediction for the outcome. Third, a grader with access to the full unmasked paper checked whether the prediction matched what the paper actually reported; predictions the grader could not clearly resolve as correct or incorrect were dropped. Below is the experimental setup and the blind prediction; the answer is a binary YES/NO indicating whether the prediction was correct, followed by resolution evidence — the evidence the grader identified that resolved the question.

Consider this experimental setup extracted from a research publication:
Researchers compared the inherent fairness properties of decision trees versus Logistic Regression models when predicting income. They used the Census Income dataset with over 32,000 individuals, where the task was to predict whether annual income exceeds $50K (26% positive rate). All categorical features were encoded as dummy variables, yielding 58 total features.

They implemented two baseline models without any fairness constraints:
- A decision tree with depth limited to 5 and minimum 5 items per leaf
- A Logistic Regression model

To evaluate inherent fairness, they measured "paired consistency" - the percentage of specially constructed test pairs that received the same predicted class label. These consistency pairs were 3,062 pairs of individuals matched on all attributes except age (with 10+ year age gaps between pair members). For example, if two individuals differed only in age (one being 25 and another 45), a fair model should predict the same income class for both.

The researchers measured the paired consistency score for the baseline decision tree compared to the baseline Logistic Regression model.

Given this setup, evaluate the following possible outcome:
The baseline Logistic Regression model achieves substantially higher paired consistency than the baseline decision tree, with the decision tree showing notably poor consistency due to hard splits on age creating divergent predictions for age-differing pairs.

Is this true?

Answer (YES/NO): NO